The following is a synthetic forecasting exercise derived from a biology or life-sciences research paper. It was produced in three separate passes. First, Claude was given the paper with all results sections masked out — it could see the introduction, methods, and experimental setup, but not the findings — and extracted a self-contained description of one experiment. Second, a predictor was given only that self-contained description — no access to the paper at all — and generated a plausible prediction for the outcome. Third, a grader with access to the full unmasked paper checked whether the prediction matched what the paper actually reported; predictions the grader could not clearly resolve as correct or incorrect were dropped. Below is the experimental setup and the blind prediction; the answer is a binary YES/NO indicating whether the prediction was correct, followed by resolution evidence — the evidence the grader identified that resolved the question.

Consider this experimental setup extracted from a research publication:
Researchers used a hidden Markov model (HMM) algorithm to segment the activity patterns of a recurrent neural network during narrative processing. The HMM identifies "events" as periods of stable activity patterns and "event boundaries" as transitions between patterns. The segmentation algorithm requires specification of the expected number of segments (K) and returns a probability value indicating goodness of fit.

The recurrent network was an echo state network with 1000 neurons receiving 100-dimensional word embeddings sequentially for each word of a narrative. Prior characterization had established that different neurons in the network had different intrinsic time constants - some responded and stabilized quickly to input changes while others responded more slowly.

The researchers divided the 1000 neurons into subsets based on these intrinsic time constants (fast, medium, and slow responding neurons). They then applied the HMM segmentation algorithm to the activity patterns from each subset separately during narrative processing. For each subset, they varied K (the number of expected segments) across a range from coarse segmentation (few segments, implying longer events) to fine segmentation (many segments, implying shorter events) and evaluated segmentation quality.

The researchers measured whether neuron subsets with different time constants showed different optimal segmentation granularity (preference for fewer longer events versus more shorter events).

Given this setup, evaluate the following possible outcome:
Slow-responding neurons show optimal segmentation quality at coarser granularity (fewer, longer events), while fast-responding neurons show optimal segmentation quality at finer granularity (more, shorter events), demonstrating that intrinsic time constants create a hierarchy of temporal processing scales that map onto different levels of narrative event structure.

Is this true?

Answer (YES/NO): YES